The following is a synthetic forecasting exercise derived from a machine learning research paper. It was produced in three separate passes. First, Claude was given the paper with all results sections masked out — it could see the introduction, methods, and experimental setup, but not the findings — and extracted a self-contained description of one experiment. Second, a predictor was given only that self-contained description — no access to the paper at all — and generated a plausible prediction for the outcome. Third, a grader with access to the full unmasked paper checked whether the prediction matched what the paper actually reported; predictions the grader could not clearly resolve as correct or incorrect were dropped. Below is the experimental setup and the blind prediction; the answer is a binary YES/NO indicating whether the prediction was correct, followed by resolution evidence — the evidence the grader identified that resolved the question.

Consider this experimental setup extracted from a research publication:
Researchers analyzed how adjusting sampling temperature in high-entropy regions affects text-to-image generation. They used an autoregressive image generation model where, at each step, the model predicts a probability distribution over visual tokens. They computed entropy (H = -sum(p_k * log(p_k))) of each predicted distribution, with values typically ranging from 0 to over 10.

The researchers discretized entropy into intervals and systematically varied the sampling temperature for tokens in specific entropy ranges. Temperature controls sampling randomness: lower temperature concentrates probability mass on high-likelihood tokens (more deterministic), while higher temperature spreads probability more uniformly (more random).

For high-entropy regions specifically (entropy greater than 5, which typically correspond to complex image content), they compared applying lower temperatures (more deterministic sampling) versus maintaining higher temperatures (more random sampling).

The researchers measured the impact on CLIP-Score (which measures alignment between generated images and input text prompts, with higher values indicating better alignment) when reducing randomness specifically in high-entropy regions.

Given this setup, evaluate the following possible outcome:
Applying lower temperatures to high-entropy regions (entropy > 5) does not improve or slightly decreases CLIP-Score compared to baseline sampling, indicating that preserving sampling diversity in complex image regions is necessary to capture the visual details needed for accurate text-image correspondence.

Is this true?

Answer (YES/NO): NO